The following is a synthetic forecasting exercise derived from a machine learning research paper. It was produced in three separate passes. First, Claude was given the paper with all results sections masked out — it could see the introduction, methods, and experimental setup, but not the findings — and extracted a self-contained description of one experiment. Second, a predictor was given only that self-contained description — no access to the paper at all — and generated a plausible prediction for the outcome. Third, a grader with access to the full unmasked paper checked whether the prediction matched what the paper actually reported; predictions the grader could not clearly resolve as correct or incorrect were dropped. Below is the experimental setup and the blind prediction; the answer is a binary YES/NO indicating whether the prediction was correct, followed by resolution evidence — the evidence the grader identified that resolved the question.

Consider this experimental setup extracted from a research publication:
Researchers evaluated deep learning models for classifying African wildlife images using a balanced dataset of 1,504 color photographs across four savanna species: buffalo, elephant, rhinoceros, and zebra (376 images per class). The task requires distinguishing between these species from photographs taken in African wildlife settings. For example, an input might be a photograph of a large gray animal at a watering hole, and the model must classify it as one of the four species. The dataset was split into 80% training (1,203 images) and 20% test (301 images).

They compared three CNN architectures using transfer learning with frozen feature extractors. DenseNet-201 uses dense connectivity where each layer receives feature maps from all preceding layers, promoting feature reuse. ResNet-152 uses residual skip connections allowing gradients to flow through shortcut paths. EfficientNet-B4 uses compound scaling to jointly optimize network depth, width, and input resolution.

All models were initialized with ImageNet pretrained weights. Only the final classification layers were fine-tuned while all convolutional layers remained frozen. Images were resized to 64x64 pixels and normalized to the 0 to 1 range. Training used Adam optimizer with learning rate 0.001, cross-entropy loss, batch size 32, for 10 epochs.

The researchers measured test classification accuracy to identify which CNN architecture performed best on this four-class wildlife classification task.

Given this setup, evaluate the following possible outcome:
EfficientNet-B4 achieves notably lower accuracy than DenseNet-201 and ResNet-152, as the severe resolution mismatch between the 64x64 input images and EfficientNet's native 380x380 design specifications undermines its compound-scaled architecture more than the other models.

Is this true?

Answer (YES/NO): YES